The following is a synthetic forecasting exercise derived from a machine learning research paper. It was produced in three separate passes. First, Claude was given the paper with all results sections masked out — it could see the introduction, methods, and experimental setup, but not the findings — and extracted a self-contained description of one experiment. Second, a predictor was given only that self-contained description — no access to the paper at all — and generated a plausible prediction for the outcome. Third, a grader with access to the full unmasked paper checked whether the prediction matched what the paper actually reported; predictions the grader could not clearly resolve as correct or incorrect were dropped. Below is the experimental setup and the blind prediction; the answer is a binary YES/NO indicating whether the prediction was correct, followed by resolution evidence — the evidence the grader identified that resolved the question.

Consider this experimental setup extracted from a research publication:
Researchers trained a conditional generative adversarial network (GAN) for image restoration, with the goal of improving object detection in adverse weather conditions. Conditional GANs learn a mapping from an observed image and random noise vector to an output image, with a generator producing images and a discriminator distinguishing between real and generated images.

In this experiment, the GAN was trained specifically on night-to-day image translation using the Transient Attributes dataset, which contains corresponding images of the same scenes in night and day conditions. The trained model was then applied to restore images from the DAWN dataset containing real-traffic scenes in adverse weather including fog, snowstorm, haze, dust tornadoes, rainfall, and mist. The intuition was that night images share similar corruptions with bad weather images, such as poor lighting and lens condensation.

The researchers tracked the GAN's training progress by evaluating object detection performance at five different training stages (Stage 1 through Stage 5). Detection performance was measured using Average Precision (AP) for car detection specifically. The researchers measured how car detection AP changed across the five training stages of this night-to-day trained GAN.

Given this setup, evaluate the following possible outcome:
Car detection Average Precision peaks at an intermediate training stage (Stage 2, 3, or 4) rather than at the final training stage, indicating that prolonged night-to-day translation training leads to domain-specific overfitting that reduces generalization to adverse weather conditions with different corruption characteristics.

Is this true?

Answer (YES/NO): NO